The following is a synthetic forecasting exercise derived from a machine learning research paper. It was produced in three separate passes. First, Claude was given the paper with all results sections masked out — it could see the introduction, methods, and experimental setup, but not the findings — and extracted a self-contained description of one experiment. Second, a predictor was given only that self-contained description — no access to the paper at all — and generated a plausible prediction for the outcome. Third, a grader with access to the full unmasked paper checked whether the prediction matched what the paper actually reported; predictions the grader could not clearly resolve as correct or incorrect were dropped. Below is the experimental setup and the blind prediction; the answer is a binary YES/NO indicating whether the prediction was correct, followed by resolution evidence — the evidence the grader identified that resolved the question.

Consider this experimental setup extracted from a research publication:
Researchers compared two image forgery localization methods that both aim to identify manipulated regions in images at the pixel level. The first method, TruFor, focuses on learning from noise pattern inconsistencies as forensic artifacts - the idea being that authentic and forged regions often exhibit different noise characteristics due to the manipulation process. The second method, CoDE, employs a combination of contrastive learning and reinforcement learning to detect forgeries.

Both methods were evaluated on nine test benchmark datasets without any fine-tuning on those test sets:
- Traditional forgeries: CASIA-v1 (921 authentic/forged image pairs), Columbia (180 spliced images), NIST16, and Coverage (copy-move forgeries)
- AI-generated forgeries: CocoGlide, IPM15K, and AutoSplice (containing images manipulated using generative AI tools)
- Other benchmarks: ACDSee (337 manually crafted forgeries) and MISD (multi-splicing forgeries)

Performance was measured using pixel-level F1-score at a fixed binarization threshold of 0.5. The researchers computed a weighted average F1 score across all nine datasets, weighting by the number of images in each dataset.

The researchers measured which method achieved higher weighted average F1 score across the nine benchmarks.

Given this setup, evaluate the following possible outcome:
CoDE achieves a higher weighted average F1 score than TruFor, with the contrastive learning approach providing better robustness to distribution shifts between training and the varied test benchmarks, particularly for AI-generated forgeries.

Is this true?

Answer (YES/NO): NO